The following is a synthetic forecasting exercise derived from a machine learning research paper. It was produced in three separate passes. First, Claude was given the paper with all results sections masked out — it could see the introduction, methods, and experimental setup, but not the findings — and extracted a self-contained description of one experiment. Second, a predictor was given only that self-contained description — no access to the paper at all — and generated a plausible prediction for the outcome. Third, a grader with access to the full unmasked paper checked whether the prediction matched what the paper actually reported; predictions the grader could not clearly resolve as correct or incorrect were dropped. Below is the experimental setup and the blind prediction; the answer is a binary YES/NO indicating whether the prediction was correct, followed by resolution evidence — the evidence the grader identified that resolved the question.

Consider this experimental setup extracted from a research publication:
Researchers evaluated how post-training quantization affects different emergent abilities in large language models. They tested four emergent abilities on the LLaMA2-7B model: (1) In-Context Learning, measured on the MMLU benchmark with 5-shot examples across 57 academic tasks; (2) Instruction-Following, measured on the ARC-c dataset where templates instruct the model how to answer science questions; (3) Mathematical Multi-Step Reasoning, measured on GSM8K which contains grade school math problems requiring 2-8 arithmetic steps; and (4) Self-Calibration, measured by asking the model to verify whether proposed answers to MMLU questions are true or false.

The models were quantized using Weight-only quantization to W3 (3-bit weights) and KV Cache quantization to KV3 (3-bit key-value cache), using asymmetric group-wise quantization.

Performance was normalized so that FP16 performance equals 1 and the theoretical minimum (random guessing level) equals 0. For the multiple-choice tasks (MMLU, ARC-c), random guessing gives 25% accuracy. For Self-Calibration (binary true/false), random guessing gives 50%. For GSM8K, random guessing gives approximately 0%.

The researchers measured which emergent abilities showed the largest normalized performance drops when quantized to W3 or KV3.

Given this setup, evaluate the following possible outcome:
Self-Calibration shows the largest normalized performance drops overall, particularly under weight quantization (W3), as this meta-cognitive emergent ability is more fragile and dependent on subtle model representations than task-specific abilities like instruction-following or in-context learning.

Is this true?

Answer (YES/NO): NO